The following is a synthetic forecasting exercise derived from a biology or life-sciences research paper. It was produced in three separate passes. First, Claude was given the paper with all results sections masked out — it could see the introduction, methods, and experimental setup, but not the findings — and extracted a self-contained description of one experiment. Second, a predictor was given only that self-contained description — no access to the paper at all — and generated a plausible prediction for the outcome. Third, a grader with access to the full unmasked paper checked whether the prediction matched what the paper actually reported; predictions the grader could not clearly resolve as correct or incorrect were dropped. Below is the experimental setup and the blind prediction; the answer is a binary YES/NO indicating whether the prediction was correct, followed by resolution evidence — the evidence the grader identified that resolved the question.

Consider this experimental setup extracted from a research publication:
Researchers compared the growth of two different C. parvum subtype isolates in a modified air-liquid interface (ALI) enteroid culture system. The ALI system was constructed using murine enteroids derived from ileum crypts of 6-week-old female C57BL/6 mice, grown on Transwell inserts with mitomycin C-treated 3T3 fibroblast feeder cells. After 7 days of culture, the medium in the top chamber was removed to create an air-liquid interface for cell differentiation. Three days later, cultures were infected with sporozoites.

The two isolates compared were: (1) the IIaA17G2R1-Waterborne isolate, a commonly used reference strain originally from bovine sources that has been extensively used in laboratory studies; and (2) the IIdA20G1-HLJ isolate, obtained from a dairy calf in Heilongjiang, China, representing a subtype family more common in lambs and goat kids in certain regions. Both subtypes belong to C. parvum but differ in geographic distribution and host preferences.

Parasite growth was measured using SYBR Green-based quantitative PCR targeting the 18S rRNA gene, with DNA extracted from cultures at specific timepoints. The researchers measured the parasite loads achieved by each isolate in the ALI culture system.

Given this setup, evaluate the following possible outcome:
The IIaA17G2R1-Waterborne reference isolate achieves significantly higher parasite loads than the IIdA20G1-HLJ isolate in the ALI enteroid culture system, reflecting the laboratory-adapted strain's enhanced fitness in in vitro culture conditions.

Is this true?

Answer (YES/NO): NO